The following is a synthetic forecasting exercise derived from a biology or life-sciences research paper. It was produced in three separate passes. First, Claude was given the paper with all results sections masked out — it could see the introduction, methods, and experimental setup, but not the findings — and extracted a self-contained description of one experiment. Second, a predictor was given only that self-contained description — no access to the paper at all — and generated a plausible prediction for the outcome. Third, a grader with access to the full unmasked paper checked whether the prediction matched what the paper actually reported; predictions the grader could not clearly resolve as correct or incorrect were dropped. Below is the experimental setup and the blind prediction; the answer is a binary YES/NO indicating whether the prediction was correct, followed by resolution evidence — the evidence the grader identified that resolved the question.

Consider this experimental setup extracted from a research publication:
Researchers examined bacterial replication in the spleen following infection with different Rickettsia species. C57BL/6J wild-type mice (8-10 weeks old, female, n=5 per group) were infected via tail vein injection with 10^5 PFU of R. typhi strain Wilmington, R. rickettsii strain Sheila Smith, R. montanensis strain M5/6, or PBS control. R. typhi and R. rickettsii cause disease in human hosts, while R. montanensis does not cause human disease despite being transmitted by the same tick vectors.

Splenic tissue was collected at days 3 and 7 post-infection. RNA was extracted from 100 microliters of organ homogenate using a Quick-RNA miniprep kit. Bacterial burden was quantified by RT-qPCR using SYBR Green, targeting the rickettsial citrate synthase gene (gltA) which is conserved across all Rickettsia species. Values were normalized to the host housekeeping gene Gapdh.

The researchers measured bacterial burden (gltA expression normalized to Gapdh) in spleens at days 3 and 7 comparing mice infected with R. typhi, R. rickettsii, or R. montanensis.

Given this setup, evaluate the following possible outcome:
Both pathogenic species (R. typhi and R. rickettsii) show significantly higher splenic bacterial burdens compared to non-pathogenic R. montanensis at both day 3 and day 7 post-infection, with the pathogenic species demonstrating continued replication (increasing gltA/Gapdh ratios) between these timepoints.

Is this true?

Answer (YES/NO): NO